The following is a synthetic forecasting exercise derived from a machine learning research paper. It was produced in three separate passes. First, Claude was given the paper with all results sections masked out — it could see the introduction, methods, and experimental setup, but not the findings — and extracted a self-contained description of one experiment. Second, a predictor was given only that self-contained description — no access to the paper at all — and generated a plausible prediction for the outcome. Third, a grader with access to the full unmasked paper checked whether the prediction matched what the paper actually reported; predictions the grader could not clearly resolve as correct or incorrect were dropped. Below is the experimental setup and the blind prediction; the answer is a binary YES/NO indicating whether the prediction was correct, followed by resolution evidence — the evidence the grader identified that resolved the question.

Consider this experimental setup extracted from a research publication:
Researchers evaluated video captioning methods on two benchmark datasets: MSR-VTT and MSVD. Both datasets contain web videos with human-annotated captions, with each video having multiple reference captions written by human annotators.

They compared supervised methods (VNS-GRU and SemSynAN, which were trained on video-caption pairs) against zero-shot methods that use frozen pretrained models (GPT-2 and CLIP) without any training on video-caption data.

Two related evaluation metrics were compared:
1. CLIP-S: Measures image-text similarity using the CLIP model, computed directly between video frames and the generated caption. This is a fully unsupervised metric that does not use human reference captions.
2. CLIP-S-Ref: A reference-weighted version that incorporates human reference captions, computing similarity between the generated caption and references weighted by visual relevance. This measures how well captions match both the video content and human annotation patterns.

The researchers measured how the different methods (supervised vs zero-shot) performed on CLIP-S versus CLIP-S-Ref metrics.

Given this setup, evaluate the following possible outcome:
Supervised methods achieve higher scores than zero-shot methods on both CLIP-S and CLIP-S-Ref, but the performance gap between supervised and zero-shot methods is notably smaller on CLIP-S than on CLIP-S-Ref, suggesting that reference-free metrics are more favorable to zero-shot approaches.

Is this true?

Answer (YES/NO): NO